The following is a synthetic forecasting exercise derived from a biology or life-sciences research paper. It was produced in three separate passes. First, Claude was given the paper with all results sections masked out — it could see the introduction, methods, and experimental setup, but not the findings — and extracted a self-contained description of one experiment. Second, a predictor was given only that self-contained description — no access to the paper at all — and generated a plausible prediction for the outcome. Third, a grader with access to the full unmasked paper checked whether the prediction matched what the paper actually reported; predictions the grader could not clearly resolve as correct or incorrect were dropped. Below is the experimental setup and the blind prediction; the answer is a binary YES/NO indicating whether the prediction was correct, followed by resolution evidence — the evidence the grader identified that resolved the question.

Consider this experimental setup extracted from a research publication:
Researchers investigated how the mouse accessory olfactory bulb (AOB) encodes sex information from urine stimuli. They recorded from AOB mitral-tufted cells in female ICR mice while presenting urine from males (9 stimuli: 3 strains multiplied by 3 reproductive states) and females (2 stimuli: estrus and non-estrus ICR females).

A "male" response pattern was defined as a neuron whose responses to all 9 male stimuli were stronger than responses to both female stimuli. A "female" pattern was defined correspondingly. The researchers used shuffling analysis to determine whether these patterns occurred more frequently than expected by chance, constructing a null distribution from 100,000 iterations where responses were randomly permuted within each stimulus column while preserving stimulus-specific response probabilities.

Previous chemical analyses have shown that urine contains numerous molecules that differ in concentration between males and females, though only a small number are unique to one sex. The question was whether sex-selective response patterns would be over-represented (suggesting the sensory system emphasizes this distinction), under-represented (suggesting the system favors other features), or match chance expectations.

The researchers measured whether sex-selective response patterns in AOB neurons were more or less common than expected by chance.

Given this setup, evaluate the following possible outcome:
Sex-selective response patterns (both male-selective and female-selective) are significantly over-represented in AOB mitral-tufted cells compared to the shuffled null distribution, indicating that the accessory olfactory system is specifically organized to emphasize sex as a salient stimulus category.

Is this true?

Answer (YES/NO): YES